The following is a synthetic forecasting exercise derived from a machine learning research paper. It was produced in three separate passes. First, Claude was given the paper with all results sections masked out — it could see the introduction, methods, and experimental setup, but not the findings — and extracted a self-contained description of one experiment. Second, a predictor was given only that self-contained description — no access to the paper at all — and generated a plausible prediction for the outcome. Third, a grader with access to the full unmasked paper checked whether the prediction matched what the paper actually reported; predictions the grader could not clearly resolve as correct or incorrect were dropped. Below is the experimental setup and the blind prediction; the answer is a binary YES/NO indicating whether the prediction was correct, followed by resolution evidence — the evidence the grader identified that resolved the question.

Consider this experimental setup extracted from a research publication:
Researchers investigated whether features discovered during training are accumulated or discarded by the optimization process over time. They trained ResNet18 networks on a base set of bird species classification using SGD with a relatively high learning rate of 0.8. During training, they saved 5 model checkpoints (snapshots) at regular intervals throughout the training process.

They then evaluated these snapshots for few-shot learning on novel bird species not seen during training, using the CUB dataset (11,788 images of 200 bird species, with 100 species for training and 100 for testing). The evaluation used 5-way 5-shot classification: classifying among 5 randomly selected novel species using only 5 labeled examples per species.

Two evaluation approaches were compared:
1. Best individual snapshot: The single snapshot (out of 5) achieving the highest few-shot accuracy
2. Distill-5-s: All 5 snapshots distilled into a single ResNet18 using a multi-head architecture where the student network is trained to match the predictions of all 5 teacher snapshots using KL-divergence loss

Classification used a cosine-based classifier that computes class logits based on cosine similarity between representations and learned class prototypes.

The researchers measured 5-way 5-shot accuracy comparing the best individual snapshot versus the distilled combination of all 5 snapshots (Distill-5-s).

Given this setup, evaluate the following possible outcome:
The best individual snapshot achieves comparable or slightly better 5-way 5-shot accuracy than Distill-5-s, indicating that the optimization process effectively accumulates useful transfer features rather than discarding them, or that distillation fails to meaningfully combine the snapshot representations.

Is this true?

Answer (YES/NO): NO